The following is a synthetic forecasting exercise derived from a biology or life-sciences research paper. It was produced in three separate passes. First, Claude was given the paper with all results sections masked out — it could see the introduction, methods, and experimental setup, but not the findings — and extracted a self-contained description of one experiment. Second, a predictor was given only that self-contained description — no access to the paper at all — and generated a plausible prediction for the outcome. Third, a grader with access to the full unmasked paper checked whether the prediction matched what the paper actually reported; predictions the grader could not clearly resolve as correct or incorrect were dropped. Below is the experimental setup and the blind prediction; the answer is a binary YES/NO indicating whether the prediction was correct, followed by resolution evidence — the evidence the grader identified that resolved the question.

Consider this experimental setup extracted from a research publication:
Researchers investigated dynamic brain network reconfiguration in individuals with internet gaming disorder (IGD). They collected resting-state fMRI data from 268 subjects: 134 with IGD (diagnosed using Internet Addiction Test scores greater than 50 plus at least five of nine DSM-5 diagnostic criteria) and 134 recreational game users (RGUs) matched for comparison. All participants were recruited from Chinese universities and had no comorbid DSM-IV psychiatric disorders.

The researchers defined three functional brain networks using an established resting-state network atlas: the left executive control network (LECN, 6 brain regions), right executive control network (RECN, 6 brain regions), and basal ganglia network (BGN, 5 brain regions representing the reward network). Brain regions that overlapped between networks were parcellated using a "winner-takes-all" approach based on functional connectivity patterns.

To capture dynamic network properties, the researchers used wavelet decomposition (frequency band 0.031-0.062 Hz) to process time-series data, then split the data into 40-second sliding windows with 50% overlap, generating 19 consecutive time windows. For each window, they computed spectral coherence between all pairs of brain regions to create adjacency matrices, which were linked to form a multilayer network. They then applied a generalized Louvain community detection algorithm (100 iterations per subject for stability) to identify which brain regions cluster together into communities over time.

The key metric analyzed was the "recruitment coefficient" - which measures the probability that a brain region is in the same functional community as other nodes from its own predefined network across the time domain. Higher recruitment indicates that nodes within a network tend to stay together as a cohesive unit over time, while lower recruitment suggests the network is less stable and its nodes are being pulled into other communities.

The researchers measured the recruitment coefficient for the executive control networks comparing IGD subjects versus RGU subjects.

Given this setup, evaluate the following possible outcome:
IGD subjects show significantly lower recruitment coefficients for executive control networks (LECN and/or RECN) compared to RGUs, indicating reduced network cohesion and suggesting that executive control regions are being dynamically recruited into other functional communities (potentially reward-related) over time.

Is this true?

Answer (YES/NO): YES